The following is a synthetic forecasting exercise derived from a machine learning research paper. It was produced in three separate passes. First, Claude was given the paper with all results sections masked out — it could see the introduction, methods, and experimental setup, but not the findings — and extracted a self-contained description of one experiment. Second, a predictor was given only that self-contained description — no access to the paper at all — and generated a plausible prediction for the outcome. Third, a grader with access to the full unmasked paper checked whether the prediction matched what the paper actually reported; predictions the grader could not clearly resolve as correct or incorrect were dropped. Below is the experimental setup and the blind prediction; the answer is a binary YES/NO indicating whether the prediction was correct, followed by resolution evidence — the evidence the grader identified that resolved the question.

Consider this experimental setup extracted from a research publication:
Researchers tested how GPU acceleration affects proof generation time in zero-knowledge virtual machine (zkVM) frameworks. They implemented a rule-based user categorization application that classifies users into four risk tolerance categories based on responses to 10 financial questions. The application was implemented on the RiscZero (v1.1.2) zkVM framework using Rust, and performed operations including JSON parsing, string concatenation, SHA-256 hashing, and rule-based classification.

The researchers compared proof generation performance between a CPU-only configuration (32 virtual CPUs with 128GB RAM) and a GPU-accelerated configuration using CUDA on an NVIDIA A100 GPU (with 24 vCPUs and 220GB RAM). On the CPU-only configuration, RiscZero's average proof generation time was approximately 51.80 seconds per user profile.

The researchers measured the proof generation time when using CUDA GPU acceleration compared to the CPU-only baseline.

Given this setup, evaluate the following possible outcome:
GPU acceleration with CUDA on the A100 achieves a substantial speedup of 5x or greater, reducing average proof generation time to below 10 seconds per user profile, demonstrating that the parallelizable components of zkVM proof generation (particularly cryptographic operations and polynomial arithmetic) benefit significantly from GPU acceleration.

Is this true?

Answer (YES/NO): YES